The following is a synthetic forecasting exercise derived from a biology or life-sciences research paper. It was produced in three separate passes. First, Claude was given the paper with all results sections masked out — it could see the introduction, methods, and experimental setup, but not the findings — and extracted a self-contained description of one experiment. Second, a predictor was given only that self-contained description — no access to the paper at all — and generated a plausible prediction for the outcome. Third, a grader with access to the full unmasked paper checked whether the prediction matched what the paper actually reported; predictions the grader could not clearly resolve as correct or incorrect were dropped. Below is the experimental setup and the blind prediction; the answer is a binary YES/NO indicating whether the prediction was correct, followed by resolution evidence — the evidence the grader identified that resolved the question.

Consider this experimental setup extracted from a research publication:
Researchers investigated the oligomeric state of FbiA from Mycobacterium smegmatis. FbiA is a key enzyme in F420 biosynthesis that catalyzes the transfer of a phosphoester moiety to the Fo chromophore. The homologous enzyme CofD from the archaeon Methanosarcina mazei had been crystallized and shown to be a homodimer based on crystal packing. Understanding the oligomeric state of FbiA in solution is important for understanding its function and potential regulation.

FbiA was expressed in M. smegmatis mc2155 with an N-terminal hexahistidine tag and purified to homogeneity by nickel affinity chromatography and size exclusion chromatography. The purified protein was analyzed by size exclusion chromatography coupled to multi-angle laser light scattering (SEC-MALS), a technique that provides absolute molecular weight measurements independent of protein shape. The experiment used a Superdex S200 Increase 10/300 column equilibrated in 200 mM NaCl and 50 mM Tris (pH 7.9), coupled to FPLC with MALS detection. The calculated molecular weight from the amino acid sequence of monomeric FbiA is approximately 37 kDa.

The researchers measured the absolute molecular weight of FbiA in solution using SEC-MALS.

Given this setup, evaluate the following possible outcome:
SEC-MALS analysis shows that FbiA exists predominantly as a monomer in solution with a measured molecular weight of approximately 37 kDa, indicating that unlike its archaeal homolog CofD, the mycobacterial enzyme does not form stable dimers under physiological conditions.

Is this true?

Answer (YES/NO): NO